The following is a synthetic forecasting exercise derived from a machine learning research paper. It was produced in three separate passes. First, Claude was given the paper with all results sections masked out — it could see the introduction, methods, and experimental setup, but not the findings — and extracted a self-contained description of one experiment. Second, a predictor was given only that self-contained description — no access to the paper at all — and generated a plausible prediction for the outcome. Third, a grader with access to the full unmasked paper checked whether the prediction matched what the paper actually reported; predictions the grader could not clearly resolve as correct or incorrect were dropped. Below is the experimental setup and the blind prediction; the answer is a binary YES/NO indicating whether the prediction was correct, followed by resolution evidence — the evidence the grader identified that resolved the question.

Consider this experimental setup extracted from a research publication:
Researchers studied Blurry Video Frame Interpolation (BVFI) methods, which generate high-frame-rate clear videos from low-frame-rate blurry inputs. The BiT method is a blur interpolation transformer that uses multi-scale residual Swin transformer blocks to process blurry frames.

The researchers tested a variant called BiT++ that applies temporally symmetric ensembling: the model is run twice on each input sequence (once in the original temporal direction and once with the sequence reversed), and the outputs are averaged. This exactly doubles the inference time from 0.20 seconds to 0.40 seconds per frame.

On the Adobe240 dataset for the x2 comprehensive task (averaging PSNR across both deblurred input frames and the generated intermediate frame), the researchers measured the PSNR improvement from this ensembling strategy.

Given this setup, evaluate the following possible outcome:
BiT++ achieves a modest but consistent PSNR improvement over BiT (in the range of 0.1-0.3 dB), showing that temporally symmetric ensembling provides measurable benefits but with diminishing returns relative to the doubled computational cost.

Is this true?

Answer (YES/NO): NO